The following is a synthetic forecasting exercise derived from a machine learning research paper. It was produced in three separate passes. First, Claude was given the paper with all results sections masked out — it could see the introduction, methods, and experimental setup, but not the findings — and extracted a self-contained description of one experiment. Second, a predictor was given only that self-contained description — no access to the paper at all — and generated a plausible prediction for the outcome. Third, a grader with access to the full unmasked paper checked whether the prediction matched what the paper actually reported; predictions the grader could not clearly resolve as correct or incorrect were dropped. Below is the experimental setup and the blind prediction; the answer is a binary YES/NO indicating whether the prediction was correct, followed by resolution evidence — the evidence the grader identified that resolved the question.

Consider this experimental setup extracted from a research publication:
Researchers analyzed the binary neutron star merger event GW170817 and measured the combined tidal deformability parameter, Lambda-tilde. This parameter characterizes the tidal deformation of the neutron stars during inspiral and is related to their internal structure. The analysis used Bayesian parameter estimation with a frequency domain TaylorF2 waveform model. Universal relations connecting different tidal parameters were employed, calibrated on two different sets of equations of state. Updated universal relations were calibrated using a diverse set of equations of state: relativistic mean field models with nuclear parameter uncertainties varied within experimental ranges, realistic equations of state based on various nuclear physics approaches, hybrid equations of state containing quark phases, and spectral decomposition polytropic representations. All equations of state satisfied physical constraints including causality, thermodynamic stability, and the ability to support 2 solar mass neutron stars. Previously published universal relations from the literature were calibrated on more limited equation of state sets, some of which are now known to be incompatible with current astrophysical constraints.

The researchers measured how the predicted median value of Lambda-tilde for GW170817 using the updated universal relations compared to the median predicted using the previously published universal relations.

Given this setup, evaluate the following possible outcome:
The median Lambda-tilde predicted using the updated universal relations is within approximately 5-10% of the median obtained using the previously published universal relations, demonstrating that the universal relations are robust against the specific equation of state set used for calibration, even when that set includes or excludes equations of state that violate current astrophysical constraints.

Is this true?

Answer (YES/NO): YES